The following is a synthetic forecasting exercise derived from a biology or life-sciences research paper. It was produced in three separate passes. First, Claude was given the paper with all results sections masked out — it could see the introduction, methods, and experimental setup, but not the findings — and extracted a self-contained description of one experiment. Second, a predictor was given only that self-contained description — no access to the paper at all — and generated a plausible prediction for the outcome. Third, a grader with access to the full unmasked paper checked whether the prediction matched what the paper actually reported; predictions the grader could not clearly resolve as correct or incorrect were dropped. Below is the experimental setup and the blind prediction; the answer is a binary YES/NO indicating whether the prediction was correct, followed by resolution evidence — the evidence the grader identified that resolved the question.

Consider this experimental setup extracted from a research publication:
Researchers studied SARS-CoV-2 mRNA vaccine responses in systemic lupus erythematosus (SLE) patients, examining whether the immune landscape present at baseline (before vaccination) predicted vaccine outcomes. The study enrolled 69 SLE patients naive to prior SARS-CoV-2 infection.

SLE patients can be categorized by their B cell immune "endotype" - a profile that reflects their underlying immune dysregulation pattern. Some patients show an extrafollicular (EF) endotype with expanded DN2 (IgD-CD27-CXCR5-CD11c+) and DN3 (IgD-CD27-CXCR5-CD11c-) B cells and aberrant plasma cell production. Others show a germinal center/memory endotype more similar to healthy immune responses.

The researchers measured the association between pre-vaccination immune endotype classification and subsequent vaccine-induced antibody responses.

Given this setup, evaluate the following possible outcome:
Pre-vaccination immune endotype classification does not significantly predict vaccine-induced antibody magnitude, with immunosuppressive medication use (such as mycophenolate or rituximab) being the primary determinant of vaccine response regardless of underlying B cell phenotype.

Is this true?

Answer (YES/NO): NO